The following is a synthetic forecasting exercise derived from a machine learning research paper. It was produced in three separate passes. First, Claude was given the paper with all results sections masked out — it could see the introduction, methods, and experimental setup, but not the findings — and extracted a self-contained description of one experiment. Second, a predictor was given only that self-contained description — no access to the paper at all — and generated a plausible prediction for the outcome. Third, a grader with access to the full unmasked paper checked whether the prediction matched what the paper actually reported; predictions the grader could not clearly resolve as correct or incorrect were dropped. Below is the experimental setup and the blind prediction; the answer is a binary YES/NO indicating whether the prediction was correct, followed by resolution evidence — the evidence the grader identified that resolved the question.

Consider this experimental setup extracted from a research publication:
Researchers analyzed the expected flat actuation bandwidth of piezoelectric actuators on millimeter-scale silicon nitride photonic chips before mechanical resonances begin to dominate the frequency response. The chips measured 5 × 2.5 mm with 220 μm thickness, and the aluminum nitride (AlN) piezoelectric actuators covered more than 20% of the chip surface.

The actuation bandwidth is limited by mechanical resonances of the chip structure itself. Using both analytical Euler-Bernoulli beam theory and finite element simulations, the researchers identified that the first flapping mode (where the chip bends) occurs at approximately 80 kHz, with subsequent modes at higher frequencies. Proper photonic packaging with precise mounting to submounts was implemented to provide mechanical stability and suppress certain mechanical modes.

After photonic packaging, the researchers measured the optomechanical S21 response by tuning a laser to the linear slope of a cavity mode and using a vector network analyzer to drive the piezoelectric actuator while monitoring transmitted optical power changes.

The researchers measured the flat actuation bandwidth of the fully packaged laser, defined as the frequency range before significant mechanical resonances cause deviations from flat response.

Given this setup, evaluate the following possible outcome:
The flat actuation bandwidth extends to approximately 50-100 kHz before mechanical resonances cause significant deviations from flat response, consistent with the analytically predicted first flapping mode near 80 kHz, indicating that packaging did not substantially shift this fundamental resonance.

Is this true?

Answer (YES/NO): NO